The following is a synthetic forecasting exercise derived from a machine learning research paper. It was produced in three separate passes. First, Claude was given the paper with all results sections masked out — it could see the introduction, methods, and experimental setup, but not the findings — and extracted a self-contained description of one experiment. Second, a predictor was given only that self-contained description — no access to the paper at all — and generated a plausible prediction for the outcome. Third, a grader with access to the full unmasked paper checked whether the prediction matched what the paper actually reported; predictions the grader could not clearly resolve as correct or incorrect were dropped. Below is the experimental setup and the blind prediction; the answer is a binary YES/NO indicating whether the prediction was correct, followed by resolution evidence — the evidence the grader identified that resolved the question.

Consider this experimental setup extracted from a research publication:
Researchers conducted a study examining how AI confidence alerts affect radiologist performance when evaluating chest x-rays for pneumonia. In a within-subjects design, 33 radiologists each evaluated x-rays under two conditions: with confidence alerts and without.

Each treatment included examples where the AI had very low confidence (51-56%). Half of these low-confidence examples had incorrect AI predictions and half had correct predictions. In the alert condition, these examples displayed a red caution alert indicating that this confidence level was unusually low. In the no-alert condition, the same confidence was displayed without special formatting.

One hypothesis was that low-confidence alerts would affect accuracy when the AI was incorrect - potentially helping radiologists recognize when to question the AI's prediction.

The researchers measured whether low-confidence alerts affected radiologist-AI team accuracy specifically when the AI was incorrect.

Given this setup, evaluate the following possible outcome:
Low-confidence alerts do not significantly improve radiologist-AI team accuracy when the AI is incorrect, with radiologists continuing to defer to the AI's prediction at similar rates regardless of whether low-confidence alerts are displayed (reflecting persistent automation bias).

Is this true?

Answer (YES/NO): YES